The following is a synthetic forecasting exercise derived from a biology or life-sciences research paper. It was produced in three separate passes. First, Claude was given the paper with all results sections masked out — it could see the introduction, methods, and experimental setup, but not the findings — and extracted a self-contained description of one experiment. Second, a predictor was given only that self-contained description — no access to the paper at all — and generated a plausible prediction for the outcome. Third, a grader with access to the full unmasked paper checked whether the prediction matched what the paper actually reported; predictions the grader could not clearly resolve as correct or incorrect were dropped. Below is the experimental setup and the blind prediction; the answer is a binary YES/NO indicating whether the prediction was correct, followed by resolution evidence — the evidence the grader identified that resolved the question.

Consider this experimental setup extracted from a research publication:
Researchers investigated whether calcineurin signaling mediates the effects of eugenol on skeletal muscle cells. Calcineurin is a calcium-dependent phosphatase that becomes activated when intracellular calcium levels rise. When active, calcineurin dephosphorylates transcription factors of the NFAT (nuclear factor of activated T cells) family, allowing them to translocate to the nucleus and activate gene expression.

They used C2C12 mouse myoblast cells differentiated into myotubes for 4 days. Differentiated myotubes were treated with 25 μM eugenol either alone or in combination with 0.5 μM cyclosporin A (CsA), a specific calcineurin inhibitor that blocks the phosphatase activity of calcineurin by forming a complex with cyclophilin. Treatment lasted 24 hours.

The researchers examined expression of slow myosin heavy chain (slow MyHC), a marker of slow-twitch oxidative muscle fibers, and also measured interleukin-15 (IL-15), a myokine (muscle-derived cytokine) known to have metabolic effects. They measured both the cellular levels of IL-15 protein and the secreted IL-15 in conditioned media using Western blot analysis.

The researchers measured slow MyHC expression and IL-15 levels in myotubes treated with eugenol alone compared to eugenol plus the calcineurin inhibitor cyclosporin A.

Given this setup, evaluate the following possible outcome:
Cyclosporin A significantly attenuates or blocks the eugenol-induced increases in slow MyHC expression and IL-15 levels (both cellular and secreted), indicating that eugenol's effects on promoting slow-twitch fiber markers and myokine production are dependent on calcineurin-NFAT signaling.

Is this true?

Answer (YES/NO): YES